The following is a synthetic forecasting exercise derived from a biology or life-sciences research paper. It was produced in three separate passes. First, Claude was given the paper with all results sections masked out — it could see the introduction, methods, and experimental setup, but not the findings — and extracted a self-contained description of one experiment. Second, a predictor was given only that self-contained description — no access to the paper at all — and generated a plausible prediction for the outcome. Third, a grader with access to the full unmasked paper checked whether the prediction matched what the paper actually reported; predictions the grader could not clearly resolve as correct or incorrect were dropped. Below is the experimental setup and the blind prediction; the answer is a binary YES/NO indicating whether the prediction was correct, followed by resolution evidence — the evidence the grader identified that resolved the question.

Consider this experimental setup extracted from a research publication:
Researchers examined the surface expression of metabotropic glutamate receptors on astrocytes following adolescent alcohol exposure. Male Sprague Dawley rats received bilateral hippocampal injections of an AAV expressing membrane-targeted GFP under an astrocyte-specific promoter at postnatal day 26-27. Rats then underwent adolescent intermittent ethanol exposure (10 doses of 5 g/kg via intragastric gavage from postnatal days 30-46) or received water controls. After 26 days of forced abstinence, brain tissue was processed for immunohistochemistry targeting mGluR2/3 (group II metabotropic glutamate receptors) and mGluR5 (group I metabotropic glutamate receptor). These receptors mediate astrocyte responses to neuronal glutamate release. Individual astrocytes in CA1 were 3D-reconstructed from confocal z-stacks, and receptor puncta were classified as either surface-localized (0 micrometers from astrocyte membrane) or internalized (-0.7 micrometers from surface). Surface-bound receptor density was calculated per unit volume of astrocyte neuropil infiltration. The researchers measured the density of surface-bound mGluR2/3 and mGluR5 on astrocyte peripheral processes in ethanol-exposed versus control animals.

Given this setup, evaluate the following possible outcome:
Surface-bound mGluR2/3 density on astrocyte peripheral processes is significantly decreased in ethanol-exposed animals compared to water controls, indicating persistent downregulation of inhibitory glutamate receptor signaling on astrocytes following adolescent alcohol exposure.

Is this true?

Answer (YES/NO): NO